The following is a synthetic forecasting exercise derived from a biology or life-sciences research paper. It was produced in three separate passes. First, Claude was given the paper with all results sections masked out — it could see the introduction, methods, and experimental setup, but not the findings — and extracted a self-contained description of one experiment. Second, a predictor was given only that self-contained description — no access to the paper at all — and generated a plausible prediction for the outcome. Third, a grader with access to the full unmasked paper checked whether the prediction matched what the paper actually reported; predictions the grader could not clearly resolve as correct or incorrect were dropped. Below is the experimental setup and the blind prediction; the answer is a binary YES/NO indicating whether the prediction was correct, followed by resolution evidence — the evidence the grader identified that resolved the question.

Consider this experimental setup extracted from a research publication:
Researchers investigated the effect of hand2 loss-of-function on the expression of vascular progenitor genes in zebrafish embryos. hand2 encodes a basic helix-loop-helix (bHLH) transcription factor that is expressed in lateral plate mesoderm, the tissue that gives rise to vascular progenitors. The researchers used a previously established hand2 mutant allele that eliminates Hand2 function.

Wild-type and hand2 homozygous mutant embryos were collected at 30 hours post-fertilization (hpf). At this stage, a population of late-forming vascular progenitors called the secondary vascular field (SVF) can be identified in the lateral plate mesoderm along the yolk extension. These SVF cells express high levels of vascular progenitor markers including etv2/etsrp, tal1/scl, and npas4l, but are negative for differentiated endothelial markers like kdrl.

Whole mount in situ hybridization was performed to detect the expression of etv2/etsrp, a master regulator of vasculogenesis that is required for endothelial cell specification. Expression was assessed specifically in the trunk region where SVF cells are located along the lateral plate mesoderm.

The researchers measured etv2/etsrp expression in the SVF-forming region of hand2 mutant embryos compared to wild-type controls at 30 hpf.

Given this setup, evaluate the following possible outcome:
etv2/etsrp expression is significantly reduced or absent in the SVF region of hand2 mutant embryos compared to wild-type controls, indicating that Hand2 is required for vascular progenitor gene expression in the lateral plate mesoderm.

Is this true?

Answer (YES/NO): YES